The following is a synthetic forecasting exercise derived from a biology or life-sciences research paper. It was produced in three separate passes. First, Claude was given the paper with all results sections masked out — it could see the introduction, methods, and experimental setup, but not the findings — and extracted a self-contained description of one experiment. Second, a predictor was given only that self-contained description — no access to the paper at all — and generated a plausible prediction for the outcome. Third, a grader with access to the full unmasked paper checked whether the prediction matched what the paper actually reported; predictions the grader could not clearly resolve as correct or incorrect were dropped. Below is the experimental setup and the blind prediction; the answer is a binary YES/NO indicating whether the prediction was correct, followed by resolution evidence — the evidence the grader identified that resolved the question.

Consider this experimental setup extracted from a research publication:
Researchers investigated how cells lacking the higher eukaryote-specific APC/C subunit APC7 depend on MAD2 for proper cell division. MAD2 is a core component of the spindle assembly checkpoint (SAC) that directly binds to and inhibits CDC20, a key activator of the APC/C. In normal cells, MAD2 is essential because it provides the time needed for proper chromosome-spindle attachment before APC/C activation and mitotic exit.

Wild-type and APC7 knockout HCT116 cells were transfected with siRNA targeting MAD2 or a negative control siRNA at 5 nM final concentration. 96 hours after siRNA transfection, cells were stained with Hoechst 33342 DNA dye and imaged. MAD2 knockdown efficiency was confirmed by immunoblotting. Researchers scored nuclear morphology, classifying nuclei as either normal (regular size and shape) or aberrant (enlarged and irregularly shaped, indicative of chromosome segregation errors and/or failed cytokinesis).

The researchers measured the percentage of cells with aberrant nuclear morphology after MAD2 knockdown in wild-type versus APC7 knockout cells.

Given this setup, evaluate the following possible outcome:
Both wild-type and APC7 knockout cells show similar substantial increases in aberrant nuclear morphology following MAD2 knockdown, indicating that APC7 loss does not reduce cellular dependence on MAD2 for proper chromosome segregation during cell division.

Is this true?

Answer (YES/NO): NO